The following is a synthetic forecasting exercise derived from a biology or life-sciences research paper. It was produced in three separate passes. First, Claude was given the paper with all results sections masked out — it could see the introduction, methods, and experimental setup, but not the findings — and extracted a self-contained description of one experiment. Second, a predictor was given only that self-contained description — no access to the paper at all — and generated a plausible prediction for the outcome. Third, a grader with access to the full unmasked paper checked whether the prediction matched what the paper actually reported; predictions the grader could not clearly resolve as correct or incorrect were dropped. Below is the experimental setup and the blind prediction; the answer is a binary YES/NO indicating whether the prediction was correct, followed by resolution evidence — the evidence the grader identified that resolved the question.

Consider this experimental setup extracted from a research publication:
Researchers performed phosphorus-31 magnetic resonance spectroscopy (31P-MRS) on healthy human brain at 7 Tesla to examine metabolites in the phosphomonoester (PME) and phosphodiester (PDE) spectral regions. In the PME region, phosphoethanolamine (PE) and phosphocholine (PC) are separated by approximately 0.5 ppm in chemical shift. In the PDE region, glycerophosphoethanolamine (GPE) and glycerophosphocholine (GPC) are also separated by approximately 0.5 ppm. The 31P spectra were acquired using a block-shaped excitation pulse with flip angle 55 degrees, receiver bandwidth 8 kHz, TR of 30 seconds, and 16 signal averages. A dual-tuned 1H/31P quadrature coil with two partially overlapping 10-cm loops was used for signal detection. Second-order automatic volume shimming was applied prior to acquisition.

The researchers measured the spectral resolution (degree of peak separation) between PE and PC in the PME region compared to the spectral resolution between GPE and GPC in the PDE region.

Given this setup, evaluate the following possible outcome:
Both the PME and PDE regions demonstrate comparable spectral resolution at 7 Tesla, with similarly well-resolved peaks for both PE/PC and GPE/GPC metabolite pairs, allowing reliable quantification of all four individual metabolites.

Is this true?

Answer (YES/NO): NO